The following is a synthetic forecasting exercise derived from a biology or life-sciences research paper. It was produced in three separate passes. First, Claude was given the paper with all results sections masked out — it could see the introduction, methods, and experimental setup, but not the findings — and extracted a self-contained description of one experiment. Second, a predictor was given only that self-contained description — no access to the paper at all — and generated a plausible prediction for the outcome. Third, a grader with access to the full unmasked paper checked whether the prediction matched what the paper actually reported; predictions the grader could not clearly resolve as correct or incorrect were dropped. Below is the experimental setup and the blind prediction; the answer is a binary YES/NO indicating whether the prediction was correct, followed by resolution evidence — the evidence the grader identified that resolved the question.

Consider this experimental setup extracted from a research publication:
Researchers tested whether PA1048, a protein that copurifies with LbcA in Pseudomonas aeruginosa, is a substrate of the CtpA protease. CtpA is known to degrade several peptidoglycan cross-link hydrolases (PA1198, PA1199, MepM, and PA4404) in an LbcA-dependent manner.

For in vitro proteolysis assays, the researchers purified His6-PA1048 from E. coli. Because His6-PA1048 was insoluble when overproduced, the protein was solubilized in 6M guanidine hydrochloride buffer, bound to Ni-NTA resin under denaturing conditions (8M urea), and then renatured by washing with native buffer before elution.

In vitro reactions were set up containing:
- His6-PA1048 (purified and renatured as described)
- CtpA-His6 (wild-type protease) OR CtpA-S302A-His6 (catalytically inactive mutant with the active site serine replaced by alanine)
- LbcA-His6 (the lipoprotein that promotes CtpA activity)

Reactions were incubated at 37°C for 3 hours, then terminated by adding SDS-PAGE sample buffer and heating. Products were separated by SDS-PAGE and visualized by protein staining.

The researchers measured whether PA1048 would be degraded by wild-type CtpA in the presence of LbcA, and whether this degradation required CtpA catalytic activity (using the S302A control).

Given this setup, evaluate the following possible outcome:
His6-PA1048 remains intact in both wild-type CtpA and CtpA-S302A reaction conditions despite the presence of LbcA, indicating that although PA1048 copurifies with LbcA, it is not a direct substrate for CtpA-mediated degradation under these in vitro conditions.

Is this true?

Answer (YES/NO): NO